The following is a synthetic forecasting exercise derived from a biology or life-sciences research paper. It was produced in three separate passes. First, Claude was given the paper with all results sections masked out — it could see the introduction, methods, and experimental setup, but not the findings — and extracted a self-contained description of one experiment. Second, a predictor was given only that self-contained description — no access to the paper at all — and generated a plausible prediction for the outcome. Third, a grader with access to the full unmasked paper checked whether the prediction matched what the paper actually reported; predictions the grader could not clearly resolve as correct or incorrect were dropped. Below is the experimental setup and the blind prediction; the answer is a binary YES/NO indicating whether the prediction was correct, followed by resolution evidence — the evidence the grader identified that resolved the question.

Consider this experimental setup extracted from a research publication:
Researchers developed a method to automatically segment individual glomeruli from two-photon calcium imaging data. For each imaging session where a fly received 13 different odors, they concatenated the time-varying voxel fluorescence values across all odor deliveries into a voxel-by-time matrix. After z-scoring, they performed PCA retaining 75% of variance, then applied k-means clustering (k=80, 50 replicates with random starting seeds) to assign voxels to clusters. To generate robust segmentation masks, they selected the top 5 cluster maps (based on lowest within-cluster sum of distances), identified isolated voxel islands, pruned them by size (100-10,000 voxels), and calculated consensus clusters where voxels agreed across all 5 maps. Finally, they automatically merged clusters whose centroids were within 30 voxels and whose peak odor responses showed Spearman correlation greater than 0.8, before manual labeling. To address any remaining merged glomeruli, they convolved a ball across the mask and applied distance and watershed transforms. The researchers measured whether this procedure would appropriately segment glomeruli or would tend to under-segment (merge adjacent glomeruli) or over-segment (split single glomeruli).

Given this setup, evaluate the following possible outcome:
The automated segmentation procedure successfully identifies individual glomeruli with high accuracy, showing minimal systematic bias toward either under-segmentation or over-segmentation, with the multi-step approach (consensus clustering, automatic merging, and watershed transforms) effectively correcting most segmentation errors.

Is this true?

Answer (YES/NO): NO